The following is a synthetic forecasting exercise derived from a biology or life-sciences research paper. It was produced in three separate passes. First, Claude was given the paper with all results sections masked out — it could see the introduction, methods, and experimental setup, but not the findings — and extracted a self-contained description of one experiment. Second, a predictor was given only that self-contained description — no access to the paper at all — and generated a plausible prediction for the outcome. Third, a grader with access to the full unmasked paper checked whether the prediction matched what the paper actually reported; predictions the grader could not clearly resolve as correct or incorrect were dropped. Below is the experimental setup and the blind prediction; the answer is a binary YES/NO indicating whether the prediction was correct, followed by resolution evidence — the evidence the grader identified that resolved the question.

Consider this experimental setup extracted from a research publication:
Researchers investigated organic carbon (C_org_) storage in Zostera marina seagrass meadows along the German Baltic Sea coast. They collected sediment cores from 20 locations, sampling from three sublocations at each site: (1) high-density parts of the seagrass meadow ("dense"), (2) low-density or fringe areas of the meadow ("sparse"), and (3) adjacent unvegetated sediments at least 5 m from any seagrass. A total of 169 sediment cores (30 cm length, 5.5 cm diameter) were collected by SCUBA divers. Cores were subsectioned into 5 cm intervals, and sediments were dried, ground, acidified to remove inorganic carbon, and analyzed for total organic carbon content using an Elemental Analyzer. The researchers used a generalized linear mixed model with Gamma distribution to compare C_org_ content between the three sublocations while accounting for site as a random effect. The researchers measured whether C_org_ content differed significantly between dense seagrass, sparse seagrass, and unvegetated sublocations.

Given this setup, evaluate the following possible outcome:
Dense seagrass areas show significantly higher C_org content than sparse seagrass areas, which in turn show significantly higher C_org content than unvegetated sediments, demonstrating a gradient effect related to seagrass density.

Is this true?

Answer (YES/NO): NO